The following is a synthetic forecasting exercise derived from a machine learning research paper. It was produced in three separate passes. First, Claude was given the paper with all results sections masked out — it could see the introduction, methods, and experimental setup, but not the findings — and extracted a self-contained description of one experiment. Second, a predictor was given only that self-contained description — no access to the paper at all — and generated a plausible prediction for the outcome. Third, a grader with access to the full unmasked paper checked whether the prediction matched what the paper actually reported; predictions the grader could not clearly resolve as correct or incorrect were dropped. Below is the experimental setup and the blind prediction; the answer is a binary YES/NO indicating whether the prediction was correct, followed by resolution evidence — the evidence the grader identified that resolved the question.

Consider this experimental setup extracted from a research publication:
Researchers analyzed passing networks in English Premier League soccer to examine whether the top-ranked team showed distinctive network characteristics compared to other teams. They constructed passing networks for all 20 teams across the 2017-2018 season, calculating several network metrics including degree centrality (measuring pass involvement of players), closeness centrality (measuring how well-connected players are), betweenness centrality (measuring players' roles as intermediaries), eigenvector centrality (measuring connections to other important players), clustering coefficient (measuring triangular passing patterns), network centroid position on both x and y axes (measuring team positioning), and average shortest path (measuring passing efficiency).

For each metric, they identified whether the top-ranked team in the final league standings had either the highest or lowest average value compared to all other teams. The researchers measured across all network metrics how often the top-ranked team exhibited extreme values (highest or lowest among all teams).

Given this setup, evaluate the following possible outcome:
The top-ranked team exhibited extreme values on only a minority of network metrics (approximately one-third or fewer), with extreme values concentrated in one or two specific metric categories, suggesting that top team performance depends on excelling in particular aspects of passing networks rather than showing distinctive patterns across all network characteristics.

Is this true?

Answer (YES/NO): NO